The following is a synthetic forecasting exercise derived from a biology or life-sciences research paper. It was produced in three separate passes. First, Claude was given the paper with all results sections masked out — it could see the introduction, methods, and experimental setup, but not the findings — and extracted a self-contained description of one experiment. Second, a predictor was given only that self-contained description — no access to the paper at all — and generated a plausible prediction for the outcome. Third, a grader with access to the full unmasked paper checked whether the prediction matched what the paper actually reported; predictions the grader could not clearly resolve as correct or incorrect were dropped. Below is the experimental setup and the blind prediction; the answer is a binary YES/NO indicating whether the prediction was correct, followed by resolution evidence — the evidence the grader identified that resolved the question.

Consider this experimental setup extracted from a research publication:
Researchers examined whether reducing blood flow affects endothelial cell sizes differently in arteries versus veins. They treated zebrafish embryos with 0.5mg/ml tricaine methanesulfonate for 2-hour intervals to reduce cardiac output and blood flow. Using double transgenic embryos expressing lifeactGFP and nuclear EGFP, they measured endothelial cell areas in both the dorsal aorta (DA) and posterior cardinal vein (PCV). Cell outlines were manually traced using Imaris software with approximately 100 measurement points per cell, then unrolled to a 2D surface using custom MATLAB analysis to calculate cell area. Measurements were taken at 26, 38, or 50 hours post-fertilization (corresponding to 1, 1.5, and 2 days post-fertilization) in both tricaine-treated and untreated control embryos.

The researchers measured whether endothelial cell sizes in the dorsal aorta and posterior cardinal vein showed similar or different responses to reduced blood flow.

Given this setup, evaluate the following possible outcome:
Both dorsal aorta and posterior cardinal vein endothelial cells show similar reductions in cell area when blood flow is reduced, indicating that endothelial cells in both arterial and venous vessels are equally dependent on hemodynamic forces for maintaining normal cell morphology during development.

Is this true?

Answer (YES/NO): NO